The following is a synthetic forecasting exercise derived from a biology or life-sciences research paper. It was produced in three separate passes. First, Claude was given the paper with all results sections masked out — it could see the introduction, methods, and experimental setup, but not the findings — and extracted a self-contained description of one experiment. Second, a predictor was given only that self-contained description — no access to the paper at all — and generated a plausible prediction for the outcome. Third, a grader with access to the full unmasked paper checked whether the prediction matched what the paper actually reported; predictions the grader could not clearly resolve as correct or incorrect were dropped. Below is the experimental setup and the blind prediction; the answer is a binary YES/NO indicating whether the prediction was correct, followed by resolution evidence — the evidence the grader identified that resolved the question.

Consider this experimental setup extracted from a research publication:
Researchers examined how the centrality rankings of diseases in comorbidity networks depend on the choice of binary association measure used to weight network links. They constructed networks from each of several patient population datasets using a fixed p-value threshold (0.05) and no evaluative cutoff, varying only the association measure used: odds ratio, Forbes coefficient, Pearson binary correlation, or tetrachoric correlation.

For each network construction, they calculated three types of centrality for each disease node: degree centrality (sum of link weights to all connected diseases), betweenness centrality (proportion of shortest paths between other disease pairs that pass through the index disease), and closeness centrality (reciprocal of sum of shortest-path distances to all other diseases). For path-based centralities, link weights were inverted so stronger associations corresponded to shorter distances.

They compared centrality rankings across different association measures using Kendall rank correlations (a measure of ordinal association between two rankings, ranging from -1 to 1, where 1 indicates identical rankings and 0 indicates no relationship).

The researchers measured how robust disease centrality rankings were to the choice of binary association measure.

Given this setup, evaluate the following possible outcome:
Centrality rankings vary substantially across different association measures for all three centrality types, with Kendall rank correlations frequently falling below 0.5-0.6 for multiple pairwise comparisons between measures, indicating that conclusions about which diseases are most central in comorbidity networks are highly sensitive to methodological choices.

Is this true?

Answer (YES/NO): YES